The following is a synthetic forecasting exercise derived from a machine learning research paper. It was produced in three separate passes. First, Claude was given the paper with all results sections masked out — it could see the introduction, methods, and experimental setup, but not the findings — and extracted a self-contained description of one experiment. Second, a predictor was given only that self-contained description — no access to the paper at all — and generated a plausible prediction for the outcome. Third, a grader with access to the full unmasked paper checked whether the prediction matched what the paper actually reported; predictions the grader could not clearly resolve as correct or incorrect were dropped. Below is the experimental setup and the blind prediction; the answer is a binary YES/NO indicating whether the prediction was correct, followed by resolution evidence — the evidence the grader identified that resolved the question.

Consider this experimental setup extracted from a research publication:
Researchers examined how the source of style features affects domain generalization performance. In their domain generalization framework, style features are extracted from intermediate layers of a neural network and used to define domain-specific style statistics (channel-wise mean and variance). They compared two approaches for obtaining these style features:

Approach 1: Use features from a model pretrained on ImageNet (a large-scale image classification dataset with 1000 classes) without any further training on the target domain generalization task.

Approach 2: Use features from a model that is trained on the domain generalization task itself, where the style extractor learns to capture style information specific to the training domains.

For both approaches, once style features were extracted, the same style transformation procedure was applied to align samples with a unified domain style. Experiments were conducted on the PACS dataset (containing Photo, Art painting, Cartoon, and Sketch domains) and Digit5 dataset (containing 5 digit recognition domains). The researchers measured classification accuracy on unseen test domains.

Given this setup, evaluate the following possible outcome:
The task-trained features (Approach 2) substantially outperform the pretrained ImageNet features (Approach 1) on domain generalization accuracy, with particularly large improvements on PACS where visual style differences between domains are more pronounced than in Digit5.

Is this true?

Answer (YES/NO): NO